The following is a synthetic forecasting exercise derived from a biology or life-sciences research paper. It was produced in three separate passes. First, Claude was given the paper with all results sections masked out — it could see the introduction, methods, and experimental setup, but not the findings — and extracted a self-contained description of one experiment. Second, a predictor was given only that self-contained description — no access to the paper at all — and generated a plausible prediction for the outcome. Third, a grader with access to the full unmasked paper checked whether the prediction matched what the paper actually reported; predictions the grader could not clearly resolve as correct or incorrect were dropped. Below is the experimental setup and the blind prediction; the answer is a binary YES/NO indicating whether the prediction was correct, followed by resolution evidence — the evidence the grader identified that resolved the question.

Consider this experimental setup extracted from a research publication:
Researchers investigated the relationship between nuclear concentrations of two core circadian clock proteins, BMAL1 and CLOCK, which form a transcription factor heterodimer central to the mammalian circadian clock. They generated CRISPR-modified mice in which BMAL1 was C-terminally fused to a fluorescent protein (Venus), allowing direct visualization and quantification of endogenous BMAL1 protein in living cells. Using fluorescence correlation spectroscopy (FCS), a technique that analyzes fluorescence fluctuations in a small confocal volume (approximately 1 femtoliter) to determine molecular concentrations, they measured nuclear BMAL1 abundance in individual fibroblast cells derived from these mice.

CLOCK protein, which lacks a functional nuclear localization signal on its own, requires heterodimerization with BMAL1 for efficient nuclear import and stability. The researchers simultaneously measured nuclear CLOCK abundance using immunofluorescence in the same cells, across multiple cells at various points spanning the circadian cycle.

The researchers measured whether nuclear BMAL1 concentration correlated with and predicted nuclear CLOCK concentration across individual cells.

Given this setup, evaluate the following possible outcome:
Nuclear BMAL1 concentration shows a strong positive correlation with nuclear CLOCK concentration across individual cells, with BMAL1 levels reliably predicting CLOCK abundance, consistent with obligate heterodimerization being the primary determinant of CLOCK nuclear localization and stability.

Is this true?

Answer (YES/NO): YES